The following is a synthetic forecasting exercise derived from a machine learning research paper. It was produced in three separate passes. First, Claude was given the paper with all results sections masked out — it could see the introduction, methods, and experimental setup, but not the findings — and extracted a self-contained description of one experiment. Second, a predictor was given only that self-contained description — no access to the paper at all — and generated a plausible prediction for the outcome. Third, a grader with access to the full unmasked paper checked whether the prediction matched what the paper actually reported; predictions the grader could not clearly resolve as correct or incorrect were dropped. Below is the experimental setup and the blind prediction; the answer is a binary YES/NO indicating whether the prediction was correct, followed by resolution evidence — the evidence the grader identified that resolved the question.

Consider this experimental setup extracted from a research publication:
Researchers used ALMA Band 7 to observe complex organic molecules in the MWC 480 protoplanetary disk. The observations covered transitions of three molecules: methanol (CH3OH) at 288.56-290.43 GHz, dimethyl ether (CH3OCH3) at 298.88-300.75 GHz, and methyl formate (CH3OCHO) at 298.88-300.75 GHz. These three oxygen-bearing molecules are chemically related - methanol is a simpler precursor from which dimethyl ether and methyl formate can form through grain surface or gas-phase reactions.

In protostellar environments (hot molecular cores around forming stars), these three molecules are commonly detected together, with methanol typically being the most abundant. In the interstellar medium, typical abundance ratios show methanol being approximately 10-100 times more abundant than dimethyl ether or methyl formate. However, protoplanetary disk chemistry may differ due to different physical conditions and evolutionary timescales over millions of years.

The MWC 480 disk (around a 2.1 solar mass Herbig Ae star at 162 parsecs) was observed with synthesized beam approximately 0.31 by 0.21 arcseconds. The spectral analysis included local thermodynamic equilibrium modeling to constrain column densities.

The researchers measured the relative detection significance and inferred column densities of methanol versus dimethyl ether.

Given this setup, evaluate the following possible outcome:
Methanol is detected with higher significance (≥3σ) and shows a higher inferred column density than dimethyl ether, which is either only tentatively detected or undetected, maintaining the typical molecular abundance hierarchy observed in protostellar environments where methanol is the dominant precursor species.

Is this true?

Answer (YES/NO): NO